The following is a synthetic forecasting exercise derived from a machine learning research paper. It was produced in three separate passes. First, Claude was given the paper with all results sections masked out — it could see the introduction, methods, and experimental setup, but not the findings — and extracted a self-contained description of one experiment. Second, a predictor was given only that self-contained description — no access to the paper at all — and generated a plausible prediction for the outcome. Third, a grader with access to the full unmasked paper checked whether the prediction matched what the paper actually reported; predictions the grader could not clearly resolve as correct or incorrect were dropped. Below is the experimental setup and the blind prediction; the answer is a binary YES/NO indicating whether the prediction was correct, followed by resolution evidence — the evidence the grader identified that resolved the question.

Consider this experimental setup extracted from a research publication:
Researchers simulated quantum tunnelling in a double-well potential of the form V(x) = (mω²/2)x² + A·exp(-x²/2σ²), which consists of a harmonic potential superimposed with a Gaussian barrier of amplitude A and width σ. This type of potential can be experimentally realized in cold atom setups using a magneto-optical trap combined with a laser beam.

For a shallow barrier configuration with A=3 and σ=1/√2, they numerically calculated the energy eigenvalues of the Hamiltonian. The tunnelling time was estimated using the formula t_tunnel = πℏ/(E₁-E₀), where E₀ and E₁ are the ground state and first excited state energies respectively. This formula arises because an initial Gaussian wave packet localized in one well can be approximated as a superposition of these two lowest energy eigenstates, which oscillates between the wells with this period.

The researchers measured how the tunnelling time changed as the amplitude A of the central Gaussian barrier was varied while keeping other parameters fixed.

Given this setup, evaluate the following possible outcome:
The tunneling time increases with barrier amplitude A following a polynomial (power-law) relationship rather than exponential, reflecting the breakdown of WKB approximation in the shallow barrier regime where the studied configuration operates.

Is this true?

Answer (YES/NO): NO